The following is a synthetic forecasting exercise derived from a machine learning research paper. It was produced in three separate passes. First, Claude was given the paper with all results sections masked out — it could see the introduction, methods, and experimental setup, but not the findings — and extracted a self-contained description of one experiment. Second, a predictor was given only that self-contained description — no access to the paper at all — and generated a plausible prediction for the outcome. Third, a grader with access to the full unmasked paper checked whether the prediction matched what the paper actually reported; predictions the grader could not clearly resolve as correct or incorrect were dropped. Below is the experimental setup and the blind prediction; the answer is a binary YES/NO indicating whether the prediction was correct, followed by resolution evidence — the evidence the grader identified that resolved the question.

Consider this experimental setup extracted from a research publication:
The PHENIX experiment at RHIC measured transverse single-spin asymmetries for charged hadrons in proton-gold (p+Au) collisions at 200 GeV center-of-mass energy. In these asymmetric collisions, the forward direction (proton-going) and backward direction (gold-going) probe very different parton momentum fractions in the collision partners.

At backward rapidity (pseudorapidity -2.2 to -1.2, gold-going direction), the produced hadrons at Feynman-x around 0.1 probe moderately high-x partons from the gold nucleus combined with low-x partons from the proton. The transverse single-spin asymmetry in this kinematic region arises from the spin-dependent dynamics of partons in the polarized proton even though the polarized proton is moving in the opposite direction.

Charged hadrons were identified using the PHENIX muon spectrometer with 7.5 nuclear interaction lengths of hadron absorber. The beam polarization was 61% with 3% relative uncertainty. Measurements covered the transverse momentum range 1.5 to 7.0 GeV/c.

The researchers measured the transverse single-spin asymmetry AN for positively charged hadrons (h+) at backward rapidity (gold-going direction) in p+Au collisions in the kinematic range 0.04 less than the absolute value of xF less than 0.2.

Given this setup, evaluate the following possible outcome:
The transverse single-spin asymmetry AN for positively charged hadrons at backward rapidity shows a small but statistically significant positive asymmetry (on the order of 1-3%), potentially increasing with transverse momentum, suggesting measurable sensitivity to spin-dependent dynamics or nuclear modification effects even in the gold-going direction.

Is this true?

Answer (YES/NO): NO